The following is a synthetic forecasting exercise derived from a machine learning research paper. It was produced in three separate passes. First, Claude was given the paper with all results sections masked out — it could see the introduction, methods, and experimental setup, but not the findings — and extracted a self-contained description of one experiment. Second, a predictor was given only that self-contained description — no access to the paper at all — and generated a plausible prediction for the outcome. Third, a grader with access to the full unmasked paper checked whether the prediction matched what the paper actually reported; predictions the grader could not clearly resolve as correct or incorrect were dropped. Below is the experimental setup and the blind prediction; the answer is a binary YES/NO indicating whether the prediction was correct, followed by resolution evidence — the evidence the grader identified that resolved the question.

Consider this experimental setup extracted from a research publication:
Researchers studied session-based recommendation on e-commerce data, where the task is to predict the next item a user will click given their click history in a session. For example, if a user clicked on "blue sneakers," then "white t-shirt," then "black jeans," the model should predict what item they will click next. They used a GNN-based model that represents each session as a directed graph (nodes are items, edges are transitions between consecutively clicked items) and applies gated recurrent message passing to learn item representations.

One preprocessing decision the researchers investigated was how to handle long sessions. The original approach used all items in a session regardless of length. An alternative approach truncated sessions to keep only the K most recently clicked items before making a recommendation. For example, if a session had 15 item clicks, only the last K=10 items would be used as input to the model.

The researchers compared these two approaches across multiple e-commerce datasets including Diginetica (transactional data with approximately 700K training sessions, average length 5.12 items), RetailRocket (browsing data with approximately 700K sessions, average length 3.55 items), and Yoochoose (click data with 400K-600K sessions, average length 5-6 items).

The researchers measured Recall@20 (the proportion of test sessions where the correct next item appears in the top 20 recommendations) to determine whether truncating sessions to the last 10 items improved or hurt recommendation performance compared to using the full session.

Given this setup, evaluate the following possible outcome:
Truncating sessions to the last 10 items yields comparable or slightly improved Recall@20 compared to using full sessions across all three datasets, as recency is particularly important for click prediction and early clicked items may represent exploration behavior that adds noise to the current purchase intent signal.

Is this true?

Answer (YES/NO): YES